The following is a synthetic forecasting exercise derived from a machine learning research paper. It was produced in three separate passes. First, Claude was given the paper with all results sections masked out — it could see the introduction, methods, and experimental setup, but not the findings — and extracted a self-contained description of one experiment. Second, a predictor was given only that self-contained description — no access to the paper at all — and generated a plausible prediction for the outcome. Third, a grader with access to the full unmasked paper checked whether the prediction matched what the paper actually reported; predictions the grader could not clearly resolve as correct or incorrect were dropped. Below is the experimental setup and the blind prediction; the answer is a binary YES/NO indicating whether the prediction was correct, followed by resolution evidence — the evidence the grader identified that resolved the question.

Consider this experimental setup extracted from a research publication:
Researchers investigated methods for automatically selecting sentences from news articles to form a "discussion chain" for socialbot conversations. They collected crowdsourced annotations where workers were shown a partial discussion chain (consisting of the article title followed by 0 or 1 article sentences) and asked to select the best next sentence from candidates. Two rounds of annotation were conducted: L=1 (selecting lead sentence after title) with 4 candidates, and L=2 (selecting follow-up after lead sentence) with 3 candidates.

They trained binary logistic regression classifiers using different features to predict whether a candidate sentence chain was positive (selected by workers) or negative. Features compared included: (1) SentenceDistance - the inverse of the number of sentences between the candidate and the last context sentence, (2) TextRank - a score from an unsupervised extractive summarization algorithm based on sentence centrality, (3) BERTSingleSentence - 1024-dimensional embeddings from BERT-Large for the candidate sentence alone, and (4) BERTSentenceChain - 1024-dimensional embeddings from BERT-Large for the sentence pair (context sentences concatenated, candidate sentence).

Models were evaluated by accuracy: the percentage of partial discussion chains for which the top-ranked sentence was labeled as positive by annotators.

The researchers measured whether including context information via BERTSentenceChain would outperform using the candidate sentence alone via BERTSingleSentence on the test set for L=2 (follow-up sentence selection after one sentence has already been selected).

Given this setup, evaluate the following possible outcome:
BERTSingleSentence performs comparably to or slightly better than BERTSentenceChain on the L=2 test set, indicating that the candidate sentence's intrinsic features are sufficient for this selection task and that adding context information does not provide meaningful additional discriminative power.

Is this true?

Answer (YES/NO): NO